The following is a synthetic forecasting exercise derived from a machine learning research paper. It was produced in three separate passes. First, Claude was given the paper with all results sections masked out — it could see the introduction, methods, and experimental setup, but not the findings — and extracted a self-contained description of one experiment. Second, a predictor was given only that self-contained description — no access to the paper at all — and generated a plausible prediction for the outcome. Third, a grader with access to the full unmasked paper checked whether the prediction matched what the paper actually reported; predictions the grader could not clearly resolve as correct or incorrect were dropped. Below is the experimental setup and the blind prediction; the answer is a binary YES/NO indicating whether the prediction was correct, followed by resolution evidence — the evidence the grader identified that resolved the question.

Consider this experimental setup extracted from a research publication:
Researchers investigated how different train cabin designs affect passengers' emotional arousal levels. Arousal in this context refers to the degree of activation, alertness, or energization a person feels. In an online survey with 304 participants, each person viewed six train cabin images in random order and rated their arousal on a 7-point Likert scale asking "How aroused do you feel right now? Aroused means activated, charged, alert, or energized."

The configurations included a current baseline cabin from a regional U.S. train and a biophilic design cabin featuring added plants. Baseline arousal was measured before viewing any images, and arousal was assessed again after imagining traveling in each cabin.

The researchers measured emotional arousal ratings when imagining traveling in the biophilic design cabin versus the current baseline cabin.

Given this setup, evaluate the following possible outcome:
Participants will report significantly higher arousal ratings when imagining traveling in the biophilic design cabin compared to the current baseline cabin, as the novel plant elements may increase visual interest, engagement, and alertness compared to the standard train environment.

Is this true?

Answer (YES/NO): YES